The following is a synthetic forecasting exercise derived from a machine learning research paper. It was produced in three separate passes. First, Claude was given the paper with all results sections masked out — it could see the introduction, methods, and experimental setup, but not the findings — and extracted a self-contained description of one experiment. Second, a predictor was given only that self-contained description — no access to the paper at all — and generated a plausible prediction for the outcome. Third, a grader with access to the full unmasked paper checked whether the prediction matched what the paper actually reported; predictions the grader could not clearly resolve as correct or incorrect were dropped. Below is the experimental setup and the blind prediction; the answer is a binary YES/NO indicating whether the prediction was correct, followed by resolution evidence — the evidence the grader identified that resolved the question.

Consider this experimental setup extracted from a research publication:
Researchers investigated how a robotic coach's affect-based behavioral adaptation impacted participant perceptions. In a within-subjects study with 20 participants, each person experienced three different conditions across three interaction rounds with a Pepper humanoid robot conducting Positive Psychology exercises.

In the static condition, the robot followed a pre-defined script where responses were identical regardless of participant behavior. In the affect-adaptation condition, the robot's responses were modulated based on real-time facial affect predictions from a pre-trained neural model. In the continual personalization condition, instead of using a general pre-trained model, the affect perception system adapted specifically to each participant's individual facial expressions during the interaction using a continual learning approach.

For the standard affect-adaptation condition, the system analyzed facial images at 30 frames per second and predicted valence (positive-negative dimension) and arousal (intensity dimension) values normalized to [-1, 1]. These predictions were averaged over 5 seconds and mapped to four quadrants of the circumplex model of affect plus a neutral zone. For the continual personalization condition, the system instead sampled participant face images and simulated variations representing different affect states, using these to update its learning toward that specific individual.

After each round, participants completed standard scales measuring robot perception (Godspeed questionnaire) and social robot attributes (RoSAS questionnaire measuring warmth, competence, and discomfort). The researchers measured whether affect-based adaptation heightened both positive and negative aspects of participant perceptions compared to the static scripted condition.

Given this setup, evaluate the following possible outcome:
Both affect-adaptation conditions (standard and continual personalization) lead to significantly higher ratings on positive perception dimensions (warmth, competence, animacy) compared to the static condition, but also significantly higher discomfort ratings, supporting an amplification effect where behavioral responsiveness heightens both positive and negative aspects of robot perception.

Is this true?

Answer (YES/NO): NO